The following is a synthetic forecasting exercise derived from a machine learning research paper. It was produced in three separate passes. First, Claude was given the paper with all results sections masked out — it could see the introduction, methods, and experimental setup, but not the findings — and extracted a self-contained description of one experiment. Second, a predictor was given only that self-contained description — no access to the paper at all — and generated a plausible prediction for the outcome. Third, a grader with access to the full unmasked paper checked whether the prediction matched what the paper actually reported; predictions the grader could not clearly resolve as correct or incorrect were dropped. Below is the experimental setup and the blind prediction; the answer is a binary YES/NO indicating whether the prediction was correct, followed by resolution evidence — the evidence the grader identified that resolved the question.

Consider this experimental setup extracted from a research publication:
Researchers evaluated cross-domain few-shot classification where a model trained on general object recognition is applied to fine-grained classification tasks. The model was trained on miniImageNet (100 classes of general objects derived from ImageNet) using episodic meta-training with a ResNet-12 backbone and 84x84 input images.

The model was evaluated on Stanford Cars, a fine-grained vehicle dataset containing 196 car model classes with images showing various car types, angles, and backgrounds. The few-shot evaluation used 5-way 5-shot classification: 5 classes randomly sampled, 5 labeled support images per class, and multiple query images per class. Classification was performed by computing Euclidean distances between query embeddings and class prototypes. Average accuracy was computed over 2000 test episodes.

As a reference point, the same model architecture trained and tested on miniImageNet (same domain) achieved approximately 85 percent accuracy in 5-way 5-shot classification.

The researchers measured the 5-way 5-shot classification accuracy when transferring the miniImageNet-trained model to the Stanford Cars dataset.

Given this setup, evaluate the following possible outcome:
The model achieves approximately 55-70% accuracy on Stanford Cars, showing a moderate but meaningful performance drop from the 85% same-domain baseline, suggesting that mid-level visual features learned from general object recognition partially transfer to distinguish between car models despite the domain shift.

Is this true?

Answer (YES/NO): YES